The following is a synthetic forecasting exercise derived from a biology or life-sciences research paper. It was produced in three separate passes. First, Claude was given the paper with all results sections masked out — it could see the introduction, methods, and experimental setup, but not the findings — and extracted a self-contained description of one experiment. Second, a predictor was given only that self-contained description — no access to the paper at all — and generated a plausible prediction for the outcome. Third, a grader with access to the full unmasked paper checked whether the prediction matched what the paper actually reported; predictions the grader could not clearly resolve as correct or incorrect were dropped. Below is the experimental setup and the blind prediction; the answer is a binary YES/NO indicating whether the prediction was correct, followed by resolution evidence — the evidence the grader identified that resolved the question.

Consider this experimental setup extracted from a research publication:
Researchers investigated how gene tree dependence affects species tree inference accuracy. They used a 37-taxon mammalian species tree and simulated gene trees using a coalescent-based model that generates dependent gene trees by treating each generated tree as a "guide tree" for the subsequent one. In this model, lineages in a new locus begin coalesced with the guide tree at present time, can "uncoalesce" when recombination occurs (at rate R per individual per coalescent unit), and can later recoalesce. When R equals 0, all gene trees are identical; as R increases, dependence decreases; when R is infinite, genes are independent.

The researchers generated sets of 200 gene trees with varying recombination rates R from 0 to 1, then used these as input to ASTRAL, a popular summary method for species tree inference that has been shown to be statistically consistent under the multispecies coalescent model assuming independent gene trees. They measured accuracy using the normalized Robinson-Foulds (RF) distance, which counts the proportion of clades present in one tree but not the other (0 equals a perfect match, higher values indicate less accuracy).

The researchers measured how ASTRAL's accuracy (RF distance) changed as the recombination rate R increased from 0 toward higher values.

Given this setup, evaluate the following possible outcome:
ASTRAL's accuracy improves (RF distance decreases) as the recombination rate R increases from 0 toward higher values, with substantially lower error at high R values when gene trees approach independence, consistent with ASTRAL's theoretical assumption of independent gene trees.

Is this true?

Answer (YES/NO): YES